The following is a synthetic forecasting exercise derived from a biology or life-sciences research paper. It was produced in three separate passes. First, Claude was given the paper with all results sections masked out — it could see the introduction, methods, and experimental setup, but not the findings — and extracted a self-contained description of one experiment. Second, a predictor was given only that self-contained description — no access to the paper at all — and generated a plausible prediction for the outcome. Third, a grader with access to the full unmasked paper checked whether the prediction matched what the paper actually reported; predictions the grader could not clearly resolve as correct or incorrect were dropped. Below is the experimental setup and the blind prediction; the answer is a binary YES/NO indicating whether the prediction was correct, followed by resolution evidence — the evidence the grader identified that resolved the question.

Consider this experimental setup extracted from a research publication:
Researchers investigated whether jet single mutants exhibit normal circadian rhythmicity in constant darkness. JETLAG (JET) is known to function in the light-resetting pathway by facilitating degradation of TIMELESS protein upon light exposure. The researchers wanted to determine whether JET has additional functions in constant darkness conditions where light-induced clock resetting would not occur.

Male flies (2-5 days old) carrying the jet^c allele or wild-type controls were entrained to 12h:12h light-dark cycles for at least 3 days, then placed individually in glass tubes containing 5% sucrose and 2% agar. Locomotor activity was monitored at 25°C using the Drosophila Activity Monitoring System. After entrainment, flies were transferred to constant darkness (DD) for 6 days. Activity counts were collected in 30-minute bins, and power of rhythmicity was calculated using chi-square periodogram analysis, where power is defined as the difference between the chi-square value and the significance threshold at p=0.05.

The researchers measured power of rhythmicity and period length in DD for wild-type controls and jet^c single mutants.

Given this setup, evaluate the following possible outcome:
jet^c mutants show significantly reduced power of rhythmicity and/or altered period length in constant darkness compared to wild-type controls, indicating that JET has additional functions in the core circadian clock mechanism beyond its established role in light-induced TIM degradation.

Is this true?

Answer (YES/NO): NO